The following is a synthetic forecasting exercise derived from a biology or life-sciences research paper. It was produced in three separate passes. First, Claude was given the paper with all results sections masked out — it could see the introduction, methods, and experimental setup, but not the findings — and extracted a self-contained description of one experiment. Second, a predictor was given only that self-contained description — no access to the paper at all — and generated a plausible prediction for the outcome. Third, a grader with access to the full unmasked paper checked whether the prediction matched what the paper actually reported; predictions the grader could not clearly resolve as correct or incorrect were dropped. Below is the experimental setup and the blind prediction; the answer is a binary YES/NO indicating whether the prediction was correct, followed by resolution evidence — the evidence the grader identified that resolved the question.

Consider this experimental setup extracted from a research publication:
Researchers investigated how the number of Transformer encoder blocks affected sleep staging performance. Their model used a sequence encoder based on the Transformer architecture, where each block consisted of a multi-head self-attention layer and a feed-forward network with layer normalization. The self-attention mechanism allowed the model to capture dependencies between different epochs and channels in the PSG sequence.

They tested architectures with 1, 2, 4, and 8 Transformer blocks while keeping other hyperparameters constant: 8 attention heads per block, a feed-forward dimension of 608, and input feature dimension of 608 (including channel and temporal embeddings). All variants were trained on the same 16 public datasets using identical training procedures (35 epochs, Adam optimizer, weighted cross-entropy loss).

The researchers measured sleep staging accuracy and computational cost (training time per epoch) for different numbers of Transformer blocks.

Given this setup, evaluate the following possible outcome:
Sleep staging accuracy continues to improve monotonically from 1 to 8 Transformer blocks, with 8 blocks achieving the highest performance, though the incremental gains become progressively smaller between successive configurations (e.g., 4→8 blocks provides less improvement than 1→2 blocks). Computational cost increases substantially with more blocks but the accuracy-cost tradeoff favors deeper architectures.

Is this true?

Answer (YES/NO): NO